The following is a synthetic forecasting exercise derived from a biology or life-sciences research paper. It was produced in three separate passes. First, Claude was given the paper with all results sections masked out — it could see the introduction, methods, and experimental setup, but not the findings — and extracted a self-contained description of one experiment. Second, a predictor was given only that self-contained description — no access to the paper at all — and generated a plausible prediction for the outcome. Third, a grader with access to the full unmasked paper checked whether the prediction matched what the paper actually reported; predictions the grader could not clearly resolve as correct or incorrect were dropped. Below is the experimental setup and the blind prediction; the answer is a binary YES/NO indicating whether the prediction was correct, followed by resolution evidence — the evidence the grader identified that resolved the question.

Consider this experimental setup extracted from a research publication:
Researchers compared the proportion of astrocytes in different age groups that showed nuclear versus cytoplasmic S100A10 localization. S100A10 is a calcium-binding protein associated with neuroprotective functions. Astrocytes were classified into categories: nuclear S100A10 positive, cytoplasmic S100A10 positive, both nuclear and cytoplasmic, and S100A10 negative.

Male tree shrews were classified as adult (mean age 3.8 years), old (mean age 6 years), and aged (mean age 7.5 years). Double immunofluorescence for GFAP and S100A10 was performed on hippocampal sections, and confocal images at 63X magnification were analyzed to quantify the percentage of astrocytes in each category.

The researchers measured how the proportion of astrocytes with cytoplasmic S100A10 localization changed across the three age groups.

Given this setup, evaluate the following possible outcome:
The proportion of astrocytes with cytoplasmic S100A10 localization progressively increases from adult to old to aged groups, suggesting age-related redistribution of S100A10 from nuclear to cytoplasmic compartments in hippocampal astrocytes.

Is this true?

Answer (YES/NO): YES